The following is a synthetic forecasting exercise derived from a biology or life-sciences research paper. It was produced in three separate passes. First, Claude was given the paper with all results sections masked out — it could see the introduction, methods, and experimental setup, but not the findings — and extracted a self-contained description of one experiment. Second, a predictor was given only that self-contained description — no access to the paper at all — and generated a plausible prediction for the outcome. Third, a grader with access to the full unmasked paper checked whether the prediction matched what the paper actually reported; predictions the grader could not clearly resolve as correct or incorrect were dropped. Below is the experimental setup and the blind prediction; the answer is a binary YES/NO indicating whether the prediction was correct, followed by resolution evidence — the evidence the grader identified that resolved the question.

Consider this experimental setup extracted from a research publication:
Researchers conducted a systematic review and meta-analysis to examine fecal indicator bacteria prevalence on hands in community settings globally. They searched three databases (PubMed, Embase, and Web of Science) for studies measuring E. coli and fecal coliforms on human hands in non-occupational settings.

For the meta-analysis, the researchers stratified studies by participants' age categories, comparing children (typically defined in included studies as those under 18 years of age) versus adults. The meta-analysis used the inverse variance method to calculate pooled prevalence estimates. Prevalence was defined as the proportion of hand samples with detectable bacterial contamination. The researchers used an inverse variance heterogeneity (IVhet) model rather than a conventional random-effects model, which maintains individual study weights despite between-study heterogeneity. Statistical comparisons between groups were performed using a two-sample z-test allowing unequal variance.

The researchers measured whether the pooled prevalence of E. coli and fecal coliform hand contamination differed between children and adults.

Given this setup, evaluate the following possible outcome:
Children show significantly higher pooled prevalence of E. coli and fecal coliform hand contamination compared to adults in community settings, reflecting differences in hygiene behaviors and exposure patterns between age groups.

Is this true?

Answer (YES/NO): NO